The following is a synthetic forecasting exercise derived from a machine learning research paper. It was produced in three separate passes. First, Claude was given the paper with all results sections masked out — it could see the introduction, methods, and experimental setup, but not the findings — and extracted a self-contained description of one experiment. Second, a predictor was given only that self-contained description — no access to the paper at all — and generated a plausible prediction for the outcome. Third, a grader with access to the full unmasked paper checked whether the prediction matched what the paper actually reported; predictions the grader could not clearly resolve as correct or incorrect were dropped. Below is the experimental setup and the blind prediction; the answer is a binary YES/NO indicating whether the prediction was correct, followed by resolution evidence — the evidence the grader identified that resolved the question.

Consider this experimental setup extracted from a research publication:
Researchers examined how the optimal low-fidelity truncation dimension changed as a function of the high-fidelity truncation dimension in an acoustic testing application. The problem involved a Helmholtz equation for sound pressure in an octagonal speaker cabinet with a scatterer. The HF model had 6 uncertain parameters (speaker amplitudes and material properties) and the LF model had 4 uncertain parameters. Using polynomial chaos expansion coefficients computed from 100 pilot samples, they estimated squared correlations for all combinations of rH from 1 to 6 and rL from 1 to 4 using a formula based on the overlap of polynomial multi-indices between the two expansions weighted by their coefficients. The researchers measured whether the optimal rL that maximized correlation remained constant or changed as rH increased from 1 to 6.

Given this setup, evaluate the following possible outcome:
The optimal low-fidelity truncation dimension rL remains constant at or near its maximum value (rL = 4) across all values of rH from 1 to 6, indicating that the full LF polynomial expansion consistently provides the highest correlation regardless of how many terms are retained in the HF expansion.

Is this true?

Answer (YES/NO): NO